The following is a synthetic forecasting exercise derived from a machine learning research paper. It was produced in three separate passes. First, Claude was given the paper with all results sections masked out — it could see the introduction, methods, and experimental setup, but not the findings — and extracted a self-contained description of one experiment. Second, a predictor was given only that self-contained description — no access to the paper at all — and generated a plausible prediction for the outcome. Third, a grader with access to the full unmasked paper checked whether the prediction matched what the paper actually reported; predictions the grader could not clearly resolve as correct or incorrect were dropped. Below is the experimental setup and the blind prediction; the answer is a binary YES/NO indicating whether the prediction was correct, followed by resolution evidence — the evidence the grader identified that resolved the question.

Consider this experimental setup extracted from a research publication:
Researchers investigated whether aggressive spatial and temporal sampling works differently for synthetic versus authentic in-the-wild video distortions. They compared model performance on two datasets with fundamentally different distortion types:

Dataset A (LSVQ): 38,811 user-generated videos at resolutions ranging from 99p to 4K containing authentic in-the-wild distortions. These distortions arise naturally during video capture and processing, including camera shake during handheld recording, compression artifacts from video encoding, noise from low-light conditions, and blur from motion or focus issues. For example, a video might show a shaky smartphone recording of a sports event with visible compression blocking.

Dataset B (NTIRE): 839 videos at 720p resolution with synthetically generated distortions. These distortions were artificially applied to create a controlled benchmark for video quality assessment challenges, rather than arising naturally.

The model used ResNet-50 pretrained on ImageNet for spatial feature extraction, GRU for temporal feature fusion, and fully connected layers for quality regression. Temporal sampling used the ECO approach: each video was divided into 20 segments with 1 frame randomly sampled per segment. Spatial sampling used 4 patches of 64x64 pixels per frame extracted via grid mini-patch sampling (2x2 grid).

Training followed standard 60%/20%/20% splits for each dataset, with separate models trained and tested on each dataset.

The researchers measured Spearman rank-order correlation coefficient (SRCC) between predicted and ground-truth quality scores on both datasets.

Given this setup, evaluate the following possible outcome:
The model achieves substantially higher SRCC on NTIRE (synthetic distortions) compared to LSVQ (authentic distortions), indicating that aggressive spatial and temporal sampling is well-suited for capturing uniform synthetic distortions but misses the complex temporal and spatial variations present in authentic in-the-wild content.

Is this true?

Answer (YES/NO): NO